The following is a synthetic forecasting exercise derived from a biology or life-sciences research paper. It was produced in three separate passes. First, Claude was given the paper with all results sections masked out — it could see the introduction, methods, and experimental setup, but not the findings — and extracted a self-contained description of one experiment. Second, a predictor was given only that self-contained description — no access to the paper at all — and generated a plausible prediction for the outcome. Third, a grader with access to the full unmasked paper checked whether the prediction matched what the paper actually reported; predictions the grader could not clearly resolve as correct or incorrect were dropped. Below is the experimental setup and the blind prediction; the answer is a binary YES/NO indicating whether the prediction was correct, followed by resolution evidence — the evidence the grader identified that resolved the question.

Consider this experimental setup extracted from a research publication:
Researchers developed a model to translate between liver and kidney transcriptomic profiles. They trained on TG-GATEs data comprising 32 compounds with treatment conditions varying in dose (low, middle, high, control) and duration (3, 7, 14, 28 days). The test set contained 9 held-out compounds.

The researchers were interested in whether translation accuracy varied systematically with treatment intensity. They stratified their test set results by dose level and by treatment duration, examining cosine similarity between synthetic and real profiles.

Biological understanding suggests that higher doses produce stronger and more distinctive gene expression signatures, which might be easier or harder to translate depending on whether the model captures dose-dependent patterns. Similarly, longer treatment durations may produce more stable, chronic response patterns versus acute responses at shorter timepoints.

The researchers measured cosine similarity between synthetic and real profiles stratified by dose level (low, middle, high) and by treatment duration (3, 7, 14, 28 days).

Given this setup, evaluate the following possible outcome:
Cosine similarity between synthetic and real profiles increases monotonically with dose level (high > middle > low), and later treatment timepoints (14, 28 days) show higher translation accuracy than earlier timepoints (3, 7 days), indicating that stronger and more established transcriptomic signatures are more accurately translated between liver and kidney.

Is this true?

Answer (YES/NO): NO